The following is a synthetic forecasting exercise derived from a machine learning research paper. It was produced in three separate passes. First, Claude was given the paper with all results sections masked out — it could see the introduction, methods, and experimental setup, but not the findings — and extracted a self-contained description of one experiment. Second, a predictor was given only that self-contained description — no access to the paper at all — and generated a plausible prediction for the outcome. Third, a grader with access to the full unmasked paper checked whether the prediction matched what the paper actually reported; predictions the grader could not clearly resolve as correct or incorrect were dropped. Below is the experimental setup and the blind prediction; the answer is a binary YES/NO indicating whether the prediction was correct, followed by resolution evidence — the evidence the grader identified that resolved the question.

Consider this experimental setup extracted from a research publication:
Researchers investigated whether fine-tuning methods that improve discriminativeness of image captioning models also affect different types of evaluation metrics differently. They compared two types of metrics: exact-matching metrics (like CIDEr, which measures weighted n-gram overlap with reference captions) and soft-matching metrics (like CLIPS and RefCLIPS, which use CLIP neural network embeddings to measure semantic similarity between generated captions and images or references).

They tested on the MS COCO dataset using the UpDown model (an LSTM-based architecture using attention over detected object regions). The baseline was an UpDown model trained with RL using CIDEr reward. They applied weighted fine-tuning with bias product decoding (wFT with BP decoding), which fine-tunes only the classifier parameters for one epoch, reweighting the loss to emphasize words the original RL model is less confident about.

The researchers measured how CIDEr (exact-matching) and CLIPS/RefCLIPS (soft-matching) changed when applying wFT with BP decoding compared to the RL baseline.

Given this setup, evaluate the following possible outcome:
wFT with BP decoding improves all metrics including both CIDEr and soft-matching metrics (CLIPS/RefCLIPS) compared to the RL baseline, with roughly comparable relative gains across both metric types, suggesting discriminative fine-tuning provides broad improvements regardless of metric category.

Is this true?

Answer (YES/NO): NO